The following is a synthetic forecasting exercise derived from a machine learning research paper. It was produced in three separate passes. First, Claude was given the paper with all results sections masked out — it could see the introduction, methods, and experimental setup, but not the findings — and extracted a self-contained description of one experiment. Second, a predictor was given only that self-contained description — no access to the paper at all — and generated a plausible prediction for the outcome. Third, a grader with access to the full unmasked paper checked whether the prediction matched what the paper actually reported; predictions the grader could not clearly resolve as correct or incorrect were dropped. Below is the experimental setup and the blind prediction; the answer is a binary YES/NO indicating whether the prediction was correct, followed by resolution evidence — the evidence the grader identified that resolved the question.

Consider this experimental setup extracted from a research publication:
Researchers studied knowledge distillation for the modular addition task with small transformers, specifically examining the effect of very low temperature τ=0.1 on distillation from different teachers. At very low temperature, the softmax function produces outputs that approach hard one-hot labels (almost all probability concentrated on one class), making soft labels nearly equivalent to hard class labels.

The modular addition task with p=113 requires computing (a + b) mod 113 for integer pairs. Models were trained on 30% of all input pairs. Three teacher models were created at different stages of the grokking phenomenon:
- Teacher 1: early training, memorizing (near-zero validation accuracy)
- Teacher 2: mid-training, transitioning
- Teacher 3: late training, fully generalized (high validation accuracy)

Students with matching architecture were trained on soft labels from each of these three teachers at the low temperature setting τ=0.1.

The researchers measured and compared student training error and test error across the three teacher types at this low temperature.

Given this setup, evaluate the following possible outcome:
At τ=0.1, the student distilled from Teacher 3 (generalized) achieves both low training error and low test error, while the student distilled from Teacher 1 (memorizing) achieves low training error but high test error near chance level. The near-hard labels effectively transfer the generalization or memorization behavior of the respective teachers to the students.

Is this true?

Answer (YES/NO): NO